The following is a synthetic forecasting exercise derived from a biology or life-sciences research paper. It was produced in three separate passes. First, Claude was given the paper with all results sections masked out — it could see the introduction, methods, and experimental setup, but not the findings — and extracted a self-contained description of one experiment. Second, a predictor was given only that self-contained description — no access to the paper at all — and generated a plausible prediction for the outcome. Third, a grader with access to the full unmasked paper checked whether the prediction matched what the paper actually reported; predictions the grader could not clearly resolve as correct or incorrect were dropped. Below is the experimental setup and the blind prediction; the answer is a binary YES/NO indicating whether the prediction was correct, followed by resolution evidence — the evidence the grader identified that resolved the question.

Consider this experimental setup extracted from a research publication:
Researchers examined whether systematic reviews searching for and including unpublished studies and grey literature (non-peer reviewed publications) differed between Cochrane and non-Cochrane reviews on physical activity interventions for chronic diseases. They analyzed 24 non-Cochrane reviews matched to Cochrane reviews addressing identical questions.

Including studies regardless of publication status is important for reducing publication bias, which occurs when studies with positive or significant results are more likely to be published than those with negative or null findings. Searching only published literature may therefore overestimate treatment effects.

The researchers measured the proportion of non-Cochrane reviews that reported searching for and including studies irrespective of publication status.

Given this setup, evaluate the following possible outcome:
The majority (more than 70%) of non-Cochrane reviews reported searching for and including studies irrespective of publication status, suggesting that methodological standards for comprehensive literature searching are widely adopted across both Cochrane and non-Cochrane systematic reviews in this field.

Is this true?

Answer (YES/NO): NO